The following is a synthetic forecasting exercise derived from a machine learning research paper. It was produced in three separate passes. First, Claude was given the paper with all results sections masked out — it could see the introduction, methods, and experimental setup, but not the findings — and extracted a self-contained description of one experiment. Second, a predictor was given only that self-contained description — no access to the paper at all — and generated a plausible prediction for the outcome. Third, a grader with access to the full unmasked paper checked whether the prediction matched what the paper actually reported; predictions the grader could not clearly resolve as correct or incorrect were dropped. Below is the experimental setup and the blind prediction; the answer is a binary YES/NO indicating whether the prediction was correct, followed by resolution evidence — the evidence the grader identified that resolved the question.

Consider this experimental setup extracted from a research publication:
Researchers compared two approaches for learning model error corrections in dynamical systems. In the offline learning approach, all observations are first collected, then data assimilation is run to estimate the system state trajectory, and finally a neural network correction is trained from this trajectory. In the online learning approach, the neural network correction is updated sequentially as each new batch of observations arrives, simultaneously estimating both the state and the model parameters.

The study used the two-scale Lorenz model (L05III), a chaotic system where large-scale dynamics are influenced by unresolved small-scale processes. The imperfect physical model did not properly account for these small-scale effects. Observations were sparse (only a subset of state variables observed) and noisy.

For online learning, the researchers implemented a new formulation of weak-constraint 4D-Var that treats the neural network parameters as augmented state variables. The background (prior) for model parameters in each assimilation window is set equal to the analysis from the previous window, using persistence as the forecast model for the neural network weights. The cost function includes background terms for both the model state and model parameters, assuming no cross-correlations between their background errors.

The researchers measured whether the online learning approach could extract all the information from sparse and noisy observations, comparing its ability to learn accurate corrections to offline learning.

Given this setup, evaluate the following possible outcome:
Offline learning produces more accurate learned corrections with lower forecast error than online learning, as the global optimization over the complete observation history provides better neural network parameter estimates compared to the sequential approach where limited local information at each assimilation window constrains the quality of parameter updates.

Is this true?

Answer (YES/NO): NO